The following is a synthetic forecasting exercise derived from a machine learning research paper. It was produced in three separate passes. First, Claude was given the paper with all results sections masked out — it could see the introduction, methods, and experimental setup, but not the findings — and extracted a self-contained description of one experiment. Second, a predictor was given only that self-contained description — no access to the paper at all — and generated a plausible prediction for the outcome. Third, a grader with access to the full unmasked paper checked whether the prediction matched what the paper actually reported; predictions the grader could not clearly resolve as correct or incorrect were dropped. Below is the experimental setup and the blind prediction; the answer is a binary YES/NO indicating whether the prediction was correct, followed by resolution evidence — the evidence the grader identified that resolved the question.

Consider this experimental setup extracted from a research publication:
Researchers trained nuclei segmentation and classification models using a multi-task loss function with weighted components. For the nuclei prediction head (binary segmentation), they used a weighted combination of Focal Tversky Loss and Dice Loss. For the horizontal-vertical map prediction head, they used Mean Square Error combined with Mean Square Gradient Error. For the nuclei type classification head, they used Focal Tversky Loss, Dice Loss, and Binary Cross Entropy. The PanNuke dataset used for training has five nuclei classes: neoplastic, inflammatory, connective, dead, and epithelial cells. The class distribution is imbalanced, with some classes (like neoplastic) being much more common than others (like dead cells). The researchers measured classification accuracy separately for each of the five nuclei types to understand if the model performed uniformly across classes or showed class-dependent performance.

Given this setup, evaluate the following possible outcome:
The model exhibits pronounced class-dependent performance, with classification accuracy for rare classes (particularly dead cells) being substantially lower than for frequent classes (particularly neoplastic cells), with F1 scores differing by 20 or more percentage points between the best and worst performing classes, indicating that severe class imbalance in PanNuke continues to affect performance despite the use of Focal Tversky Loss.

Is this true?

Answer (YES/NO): YES